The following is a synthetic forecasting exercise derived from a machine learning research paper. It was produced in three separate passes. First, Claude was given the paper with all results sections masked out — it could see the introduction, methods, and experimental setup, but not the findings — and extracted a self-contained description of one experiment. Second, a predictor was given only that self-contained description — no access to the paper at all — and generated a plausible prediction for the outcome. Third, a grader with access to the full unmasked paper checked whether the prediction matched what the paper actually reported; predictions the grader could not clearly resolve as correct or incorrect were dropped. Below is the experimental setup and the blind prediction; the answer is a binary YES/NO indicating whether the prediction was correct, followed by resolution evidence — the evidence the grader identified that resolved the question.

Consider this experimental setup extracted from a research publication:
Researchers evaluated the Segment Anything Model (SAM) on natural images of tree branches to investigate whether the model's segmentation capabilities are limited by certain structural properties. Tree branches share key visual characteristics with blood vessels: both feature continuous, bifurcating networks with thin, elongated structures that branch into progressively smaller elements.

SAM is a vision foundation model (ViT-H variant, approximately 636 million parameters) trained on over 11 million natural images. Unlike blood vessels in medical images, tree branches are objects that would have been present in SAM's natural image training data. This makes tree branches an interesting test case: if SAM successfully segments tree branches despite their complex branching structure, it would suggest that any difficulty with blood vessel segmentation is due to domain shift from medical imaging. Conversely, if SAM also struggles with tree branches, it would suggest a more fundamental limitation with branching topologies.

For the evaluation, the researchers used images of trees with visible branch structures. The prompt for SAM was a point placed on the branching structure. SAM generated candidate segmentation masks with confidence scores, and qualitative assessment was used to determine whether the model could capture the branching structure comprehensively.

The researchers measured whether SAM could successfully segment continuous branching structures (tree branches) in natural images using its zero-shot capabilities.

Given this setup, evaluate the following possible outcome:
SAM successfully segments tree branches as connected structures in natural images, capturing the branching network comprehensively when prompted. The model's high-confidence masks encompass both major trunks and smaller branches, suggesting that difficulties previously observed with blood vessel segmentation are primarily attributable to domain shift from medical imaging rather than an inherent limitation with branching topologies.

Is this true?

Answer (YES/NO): NO